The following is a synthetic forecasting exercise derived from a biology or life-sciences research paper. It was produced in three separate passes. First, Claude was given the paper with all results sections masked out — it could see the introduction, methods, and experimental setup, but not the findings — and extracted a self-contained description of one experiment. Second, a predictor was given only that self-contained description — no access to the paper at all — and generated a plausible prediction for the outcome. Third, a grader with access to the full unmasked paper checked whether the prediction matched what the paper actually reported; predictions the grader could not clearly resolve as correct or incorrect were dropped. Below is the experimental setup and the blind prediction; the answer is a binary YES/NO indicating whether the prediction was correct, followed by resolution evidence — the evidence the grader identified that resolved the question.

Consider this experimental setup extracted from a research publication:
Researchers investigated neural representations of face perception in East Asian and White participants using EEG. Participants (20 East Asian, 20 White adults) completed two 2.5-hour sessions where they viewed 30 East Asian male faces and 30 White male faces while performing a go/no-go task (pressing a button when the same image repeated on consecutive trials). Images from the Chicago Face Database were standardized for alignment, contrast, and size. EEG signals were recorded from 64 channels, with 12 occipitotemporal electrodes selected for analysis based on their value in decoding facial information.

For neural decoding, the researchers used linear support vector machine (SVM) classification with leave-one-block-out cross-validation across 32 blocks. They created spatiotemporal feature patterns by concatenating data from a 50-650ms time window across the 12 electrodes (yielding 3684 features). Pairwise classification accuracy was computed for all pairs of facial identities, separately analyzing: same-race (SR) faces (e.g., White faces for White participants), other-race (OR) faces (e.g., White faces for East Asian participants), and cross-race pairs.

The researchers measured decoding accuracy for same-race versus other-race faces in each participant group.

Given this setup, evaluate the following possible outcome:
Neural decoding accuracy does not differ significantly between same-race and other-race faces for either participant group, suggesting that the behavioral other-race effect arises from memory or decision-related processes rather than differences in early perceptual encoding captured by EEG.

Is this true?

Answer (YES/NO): NO